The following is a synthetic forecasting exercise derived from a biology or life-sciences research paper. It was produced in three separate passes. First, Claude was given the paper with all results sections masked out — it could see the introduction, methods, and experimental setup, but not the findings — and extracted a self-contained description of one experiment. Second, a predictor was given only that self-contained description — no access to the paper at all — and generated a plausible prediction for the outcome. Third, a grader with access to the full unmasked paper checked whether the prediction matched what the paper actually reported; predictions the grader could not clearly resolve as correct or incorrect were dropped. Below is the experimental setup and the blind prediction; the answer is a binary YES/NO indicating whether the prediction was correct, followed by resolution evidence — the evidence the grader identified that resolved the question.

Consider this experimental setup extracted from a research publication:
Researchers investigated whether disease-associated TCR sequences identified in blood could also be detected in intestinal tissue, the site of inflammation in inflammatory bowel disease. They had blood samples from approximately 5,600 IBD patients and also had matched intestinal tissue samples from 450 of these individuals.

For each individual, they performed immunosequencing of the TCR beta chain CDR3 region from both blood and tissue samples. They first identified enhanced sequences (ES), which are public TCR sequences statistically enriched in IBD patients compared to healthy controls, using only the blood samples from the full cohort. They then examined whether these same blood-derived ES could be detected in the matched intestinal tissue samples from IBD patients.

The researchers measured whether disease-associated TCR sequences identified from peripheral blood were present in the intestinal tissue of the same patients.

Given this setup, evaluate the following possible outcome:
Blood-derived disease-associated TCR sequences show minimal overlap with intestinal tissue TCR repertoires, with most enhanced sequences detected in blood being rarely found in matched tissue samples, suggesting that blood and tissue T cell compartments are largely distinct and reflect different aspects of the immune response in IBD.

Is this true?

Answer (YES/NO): NO